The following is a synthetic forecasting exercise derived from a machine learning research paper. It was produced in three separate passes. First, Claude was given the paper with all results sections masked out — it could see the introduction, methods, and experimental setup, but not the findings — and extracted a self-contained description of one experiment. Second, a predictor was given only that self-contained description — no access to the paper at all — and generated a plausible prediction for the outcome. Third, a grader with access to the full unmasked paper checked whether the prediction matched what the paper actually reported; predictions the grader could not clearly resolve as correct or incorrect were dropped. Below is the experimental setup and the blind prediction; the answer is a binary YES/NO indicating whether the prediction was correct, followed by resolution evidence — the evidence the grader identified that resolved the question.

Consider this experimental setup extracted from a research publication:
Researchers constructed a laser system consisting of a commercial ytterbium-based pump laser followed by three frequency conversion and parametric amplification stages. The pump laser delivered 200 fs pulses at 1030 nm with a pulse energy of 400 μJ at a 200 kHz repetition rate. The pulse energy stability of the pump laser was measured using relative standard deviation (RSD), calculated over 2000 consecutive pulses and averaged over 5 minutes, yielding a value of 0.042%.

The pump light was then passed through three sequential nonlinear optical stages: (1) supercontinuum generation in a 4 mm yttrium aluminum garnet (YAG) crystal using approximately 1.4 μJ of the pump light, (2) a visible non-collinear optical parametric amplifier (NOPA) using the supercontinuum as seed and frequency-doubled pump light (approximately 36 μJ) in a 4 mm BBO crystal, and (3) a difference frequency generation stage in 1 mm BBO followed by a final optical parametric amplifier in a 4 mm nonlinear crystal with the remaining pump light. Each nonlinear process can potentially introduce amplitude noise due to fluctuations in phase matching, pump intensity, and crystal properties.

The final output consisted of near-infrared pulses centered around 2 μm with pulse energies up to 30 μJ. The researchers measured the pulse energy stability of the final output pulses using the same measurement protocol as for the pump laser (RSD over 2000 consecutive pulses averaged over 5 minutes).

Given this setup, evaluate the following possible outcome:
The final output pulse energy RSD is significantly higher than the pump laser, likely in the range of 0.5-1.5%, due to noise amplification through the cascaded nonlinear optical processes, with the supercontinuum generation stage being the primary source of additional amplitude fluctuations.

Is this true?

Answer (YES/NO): NO